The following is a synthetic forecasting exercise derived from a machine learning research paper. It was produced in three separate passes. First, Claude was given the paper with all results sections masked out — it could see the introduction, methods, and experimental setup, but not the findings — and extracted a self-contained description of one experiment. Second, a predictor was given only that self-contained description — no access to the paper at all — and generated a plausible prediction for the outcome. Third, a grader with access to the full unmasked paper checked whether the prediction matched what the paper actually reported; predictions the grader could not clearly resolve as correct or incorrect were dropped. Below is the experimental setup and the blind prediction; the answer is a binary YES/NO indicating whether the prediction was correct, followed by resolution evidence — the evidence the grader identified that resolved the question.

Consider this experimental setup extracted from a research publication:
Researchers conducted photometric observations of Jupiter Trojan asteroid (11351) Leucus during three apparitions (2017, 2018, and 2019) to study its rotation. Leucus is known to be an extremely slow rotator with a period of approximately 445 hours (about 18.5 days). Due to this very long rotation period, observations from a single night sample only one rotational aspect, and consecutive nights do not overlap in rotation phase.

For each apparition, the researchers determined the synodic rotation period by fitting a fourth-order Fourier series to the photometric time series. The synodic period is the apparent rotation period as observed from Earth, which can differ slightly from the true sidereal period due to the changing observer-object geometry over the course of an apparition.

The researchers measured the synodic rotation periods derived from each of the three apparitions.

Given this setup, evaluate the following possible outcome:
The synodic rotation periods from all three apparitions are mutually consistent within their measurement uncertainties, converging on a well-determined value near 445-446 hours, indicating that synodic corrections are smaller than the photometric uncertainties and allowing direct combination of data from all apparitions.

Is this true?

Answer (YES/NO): NO